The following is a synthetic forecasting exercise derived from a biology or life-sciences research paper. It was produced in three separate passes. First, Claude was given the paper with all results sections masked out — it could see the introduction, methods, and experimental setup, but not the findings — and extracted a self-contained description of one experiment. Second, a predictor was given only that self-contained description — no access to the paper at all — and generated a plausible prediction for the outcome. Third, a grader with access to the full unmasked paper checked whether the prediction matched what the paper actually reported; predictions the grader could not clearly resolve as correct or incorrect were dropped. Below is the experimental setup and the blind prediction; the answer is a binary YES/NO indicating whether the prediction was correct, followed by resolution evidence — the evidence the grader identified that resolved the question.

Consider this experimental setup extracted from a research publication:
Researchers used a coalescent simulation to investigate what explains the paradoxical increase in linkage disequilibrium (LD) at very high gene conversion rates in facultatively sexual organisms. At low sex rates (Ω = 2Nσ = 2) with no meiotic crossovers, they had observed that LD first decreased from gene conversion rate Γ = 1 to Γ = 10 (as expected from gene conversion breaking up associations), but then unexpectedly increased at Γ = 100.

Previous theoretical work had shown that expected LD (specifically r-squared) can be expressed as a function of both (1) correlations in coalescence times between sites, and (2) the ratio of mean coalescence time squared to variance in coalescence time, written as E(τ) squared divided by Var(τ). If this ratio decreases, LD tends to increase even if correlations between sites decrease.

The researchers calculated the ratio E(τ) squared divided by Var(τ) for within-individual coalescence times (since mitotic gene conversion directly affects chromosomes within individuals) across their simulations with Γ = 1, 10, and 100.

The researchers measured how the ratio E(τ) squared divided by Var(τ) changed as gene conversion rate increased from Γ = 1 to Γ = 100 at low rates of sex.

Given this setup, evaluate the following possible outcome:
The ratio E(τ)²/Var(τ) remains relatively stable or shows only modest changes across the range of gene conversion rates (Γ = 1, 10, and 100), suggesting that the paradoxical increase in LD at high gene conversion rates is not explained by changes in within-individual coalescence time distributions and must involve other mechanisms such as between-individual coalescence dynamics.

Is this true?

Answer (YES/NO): NO